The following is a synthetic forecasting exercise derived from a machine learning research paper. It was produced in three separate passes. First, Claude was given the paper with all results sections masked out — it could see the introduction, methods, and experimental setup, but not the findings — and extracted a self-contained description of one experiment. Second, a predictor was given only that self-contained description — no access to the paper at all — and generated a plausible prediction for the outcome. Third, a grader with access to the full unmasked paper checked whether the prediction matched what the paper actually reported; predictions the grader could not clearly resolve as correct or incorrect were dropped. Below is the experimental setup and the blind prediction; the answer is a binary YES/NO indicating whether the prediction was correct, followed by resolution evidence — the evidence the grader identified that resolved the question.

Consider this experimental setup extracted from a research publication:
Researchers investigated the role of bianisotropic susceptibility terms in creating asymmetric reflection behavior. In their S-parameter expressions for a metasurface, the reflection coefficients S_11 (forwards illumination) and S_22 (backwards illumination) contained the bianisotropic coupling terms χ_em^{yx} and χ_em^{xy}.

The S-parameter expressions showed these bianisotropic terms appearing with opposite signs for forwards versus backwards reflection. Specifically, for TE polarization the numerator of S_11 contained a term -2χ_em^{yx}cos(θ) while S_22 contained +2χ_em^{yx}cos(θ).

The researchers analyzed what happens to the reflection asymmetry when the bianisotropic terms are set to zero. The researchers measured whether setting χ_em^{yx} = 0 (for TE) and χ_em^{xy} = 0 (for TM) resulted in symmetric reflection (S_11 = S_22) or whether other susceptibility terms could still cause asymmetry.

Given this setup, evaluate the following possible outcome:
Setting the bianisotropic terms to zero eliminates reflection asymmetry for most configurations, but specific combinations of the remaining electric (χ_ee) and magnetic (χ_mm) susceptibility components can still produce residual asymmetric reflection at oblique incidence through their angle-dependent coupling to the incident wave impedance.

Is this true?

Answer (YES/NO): NO